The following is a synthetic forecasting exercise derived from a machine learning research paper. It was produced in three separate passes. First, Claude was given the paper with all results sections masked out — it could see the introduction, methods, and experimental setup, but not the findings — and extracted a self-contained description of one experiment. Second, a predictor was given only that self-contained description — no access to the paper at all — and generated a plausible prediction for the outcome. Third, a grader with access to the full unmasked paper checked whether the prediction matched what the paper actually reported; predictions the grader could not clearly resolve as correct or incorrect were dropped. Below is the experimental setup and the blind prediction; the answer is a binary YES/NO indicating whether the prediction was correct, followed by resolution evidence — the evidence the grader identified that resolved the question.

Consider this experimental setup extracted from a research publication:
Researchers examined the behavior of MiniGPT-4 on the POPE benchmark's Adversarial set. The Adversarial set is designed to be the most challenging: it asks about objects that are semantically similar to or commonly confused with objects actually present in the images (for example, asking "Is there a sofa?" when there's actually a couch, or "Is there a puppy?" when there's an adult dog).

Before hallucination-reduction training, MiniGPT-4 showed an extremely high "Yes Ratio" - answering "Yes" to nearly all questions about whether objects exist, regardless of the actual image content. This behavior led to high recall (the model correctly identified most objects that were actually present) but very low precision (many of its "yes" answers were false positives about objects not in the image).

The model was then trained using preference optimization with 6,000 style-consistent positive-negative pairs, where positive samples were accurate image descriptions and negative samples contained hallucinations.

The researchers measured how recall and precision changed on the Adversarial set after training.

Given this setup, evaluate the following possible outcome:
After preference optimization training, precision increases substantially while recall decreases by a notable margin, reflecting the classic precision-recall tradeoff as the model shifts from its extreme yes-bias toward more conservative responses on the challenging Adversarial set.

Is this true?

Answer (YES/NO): YES